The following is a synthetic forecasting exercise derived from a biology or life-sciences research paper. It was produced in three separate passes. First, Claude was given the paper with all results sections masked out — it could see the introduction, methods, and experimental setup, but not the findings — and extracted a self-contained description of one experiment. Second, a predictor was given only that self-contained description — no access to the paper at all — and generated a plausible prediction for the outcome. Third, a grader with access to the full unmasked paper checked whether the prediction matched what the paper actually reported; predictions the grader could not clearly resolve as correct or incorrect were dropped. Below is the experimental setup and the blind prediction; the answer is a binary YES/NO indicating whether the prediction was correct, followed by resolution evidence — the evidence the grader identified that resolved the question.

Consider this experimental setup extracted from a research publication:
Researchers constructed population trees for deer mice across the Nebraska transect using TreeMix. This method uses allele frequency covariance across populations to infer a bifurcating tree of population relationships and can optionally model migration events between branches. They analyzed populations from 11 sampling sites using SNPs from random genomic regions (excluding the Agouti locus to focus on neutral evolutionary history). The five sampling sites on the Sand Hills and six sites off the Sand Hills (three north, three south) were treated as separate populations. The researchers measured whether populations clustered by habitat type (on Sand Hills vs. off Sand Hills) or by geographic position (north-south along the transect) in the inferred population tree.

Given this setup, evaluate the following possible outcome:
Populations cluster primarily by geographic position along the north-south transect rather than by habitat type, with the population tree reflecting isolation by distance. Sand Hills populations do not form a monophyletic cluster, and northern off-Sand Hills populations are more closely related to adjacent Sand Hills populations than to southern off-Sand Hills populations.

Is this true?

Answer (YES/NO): YES